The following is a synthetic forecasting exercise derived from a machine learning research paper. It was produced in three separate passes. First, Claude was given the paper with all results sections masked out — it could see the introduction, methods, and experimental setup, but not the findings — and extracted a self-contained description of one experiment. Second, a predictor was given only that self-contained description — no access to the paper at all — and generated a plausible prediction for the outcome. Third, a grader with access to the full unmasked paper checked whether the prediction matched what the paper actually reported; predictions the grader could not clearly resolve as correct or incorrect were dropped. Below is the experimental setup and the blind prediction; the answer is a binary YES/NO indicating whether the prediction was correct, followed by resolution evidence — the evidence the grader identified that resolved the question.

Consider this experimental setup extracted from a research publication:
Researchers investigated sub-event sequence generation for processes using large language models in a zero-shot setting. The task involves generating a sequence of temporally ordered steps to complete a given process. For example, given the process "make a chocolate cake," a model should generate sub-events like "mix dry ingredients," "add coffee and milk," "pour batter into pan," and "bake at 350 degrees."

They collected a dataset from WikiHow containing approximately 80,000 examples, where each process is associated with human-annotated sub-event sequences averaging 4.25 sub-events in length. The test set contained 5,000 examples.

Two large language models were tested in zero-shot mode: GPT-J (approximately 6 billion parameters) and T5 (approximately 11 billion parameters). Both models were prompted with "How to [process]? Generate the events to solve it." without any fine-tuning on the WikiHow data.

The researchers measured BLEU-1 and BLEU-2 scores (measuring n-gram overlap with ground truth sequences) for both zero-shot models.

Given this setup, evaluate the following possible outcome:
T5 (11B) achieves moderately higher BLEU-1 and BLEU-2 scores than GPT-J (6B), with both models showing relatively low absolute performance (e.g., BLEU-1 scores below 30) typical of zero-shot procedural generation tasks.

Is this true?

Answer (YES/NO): YES